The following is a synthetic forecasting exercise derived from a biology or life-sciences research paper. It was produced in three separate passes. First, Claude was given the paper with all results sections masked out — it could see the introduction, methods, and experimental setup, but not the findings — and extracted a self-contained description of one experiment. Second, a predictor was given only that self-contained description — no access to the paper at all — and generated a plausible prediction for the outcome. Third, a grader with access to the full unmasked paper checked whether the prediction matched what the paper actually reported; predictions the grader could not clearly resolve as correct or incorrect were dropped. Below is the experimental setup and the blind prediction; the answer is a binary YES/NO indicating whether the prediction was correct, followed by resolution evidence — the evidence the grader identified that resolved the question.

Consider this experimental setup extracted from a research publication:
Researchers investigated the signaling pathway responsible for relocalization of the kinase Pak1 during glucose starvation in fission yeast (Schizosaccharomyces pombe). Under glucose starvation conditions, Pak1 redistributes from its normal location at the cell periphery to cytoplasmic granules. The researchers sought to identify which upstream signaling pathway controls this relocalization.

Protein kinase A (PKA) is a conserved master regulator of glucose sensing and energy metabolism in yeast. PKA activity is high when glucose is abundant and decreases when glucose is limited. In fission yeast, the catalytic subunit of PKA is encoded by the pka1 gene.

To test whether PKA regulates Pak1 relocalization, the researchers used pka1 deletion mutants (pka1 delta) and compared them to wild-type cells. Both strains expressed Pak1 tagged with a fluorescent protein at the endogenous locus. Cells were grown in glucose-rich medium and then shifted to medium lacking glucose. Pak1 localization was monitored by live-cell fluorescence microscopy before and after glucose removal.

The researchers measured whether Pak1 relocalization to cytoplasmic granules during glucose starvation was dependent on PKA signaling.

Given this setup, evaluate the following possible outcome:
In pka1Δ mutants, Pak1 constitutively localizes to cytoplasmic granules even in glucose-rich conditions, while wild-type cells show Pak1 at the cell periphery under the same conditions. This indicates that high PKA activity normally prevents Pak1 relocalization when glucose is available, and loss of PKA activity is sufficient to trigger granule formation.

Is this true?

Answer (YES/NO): NO